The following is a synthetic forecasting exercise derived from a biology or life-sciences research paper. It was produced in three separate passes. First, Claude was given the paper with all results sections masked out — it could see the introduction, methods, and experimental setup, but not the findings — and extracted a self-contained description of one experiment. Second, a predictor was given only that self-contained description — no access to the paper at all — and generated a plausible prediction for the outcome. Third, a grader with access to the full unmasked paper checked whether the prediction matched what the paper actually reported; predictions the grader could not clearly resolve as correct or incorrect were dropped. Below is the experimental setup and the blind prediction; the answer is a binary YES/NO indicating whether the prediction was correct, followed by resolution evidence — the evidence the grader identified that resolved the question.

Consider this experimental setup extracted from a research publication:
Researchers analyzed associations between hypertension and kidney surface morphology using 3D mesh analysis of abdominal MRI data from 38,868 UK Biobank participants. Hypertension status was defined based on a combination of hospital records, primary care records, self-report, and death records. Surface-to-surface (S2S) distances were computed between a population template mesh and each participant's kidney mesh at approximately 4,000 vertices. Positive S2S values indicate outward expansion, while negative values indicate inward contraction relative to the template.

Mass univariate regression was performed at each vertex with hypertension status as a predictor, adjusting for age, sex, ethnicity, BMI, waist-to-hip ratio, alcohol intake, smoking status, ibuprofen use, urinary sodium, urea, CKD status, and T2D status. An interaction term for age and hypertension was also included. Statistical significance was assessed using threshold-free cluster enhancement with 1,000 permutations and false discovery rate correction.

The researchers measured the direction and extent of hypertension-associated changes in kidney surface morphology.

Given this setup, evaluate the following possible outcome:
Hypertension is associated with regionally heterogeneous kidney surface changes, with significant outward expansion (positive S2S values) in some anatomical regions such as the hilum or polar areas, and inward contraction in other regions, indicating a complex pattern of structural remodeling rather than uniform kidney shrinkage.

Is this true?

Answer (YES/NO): NO